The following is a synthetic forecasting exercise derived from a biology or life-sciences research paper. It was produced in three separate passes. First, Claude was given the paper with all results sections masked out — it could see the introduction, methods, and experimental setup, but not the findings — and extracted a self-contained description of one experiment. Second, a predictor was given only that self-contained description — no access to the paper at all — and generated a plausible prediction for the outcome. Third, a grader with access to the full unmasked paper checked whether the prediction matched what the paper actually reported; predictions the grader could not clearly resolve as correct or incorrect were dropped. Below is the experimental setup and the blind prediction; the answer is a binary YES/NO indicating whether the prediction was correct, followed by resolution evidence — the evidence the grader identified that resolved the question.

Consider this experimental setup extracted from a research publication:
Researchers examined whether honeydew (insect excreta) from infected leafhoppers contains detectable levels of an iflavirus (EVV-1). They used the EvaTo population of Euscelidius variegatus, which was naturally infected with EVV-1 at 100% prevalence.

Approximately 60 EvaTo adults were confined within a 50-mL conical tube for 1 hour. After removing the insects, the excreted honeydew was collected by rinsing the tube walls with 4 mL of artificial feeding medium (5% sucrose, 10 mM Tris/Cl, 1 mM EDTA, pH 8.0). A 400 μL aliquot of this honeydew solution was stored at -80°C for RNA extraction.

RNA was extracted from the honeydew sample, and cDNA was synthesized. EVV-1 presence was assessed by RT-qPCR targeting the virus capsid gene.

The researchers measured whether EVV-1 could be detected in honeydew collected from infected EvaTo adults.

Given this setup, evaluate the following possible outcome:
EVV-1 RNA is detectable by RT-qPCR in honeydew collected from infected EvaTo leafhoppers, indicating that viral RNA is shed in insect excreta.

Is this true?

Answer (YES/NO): YES